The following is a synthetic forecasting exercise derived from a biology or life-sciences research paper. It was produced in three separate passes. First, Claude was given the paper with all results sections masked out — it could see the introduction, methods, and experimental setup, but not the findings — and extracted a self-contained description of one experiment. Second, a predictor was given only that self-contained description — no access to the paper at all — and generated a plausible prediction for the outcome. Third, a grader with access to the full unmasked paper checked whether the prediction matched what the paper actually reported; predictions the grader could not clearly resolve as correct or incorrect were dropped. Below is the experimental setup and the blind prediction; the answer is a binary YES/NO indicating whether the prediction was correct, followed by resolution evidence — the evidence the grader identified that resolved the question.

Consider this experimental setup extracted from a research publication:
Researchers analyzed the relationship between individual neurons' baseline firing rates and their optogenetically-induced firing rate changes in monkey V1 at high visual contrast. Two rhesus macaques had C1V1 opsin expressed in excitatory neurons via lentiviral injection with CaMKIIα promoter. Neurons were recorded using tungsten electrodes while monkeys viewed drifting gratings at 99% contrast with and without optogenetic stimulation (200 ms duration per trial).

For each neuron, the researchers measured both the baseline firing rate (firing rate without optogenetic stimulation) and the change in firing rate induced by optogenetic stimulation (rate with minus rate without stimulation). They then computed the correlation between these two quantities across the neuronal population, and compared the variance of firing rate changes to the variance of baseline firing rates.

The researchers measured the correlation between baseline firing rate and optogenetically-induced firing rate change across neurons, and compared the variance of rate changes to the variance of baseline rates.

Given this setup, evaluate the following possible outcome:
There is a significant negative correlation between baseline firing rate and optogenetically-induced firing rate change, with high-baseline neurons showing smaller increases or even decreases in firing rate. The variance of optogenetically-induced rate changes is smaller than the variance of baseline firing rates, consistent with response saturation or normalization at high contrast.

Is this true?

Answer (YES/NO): NO